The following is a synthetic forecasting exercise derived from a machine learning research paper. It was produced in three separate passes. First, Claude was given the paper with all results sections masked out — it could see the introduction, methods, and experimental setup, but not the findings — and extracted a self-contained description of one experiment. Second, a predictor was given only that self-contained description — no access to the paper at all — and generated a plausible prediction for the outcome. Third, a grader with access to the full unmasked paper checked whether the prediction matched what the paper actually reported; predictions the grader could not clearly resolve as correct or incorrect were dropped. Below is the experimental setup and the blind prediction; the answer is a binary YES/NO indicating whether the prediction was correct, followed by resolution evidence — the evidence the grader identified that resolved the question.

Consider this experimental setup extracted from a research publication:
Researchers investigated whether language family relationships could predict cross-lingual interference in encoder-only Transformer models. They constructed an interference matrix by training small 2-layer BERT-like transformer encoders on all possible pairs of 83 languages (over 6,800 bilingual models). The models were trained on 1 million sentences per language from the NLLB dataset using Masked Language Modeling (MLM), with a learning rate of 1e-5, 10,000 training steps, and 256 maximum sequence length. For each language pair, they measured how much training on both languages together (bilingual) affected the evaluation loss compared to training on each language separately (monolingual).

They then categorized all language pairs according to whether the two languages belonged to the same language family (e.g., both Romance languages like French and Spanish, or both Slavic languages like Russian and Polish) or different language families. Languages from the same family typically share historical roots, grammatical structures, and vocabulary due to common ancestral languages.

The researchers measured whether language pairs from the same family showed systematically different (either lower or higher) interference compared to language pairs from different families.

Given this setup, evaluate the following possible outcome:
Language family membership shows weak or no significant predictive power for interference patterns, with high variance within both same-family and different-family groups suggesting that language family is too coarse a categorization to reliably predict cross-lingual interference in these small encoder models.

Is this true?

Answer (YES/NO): YES